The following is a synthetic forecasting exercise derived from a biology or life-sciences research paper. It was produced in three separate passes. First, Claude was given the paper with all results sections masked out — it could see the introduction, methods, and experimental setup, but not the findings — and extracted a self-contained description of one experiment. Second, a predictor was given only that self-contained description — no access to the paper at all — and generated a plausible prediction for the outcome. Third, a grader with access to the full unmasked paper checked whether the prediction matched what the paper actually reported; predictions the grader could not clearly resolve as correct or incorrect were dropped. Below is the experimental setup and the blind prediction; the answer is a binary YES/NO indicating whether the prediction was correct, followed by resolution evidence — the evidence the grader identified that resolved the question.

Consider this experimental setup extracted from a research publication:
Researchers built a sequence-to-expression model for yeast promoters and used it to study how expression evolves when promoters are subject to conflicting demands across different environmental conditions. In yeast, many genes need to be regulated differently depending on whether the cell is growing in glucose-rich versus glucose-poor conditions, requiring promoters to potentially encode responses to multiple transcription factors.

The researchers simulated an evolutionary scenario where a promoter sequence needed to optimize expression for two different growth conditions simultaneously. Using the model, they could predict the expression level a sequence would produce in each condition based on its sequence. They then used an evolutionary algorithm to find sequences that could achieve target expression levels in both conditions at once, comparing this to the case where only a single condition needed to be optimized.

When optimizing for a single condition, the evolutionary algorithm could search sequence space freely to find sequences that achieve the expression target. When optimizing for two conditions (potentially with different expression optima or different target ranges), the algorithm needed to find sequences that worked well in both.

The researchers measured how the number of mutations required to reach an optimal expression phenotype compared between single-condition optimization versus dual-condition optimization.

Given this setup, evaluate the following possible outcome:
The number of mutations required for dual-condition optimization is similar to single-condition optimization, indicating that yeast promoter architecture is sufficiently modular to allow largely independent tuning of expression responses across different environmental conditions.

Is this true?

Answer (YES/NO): NO